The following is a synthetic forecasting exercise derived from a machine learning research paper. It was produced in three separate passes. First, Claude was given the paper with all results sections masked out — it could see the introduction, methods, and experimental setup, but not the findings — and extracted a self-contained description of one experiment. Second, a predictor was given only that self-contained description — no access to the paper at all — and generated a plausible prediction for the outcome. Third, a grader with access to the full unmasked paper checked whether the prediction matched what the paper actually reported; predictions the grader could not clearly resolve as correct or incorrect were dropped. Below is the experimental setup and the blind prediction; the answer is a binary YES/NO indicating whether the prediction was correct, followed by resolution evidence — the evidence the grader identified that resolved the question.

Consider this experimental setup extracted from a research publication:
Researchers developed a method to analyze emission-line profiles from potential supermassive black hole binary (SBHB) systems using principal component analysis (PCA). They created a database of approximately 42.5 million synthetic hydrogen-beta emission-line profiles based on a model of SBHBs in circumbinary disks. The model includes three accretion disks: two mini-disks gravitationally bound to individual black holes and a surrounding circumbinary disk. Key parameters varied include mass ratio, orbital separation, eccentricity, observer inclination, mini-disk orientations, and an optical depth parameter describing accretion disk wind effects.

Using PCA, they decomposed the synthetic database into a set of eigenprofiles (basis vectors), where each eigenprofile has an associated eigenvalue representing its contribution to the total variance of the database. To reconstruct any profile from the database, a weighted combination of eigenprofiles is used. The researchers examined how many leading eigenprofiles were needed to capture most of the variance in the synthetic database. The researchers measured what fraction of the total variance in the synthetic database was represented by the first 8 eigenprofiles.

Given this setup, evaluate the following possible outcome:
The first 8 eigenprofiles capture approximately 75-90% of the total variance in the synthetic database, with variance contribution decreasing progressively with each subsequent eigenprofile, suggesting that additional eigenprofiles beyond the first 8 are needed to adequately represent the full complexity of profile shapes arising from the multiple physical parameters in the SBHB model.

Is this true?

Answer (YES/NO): NO